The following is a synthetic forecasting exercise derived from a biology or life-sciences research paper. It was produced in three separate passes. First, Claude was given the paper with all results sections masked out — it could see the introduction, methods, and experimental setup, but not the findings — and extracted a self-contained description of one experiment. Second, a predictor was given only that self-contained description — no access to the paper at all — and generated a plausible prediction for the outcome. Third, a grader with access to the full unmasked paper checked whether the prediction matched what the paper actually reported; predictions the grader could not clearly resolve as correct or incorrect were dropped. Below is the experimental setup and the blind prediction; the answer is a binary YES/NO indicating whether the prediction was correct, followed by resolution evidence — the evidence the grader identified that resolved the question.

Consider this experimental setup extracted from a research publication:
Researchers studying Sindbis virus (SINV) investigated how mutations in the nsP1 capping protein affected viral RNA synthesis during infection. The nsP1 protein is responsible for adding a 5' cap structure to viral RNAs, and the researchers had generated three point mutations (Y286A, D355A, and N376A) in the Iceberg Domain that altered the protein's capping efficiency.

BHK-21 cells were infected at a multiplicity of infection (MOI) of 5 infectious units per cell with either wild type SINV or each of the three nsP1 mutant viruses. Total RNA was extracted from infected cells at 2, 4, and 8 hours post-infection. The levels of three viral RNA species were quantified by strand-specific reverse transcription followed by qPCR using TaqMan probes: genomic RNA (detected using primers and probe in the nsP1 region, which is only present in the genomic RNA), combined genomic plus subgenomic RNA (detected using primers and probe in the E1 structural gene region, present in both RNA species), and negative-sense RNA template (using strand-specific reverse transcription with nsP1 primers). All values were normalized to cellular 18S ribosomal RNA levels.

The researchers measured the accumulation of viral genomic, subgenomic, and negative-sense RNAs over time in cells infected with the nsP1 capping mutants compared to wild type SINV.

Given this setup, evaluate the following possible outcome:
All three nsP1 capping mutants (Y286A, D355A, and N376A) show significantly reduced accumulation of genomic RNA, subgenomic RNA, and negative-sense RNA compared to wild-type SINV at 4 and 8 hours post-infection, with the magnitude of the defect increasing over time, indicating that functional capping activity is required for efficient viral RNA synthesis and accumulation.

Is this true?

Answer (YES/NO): NO